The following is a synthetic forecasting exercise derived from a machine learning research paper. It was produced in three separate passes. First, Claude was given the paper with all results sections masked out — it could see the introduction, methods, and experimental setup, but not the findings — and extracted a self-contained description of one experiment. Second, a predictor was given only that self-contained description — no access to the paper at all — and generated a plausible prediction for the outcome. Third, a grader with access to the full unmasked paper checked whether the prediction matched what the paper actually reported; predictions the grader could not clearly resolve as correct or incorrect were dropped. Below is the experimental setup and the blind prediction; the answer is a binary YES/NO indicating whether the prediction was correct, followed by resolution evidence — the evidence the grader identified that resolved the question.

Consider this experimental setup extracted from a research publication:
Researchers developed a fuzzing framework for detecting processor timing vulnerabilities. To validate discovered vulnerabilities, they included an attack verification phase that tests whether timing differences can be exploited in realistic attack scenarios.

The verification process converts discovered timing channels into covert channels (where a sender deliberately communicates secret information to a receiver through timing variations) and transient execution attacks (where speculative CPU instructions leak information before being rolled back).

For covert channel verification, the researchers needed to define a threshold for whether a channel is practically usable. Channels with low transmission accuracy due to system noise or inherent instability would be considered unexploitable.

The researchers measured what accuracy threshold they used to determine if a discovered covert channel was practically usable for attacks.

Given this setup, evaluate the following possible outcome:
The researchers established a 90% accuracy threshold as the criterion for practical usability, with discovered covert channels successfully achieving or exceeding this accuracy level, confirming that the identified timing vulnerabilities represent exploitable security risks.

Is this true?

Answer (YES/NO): NO